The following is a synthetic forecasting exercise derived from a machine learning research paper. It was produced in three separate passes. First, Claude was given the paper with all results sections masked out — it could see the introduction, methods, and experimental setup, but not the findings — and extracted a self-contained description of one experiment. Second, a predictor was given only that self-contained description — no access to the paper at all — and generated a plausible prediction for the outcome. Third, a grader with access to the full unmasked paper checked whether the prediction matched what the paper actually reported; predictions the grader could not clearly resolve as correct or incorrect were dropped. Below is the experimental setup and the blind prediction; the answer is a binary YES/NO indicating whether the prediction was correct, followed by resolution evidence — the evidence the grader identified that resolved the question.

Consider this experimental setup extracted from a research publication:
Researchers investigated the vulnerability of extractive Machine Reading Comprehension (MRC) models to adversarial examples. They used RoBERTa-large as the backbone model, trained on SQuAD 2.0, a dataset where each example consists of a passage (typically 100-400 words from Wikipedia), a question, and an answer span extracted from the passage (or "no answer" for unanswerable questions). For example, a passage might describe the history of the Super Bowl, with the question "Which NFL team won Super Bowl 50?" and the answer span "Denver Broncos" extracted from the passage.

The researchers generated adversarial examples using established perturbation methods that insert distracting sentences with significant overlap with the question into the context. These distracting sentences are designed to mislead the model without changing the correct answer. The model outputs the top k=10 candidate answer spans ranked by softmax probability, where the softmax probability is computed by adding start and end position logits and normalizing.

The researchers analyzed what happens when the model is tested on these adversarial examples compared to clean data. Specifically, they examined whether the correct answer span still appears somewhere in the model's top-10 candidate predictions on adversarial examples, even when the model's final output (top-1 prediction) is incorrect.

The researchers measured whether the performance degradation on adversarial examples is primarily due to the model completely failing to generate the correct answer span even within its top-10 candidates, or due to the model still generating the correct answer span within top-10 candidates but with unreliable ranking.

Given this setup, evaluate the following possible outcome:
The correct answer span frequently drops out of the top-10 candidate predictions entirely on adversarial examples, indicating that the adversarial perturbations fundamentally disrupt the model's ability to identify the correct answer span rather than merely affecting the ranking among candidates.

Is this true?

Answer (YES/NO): NO